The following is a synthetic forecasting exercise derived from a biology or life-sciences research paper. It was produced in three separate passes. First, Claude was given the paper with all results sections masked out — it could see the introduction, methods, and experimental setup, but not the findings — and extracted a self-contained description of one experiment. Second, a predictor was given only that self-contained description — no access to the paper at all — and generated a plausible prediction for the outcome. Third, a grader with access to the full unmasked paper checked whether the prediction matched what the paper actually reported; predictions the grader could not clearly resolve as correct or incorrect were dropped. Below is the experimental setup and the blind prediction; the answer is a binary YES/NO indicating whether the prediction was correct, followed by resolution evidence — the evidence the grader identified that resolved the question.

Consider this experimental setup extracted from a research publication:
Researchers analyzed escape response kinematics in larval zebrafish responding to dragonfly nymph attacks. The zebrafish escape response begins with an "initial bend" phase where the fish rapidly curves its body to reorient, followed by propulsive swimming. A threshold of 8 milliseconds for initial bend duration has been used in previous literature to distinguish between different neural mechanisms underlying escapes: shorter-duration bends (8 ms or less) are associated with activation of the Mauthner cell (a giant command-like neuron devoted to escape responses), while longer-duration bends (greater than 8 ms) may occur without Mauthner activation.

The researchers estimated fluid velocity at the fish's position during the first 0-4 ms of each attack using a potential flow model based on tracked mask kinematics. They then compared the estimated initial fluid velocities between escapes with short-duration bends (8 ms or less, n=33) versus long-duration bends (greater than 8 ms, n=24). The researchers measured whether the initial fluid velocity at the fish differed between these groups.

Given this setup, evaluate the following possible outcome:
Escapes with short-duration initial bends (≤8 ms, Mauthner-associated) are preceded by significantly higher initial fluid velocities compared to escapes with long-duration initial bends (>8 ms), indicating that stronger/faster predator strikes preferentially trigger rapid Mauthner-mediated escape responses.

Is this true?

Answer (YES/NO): YES